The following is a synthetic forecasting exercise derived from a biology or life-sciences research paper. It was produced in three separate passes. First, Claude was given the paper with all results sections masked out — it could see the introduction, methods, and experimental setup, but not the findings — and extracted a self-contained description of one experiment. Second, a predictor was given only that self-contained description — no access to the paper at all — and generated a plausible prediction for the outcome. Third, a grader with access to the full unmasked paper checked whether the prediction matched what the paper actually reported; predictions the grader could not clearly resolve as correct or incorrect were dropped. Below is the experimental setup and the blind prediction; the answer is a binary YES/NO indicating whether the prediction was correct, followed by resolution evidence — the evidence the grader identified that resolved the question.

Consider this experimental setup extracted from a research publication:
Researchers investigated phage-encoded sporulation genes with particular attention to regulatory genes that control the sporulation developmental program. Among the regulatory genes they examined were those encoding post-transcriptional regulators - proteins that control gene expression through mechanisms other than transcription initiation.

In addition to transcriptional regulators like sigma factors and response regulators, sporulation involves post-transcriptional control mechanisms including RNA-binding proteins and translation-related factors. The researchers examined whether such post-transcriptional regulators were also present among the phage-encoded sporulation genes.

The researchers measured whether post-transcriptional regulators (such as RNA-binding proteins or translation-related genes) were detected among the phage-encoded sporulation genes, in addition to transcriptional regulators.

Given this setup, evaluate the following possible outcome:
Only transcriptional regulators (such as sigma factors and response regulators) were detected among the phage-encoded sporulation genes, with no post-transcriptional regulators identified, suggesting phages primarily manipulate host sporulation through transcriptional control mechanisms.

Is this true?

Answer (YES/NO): NO